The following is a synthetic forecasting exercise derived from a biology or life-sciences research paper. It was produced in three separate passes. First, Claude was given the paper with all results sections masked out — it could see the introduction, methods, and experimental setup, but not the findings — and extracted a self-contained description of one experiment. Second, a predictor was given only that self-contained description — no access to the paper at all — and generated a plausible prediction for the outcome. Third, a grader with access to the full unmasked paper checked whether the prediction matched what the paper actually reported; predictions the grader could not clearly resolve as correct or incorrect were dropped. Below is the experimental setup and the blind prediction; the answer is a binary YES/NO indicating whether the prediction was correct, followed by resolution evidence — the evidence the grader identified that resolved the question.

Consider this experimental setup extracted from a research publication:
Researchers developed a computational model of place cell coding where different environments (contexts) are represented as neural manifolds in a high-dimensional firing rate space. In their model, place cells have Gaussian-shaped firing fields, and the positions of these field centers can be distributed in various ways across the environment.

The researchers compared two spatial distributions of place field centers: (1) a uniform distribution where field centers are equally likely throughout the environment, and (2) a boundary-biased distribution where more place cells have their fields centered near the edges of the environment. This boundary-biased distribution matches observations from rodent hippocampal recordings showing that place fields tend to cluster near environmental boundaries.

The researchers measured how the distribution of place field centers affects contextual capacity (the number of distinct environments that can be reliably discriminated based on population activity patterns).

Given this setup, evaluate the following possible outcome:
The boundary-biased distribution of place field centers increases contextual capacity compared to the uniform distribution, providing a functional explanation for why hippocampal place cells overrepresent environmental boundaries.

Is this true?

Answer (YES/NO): YES